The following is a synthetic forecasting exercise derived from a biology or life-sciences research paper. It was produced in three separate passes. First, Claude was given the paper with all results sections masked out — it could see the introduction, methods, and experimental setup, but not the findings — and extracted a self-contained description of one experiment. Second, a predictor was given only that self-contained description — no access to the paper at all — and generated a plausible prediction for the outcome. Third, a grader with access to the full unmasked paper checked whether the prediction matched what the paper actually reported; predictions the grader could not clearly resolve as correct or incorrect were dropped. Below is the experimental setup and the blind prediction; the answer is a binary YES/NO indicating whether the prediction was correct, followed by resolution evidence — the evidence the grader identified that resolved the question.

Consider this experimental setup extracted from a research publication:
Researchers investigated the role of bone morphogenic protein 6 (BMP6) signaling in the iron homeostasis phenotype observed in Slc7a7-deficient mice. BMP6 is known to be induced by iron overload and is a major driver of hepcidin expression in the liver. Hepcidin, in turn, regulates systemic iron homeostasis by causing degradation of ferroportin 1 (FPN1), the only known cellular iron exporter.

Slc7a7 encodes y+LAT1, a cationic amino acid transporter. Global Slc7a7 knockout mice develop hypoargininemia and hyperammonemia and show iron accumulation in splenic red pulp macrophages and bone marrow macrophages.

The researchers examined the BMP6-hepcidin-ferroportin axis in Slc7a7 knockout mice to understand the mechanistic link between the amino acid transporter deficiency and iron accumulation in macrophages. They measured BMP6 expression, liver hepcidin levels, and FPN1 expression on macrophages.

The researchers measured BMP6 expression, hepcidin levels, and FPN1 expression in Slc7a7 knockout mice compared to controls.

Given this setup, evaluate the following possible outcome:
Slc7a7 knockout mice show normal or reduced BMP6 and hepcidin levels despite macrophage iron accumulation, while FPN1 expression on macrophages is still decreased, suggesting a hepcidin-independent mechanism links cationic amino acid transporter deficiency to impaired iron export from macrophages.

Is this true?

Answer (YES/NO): NO